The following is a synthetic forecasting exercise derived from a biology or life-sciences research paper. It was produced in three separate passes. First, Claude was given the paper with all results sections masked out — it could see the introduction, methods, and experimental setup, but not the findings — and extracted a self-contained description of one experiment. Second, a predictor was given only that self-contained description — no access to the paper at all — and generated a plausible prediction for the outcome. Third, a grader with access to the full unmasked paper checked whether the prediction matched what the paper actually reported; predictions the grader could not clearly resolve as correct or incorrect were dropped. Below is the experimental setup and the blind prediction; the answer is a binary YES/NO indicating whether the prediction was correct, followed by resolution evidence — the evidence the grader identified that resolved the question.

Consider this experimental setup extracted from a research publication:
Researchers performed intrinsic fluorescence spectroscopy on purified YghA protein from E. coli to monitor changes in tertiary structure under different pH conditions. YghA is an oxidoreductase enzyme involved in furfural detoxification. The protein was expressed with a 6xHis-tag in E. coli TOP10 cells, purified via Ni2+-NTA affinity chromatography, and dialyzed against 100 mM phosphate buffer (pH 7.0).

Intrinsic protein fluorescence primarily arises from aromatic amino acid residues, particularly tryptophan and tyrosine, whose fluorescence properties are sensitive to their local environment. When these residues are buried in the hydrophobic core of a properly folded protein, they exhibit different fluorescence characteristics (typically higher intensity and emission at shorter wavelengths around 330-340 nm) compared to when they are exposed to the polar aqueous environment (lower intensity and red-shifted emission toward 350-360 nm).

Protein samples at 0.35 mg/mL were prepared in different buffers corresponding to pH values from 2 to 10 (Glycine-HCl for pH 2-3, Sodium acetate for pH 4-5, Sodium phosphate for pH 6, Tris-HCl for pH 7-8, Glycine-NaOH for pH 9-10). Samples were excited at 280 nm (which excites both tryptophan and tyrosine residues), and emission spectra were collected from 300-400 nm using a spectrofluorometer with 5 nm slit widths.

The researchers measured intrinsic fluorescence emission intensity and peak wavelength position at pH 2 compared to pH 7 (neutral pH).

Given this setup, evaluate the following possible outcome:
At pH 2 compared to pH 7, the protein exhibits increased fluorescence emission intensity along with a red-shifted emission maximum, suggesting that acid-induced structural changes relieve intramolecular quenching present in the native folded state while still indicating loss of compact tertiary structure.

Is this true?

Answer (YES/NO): YES